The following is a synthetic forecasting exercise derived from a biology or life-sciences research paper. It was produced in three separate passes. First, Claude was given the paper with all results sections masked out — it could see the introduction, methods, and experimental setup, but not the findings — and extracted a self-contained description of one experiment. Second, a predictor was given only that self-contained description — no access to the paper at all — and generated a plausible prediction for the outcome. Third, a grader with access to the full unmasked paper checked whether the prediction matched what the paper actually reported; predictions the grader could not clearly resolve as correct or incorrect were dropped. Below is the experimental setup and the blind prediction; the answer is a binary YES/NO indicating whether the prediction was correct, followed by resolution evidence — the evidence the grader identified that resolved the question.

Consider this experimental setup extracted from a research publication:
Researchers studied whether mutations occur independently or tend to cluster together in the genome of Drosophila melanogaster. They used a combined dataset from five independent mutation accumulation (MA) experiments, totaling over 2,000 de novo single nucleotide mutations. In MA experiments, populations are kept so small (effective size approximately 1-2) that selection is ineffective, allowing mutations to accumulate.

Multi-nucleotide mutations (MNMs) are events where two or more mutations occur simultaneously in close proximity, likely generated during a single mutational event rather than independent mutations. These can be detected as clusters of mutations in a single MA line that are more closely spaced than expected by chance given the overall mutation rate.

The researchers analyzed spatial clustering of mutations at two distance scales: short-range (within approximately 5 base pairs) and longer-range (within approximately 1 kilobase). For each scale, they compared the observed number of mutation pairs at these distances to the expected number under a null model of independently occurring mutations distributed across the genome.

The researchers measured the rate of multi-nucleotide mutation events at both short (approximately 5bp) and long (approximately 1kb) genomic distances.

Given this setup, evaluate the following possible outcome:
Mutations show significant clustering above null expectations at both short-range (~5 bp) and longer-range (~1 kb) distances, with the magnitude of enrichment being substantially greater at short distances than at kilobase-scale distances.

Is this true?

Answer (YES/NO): YES